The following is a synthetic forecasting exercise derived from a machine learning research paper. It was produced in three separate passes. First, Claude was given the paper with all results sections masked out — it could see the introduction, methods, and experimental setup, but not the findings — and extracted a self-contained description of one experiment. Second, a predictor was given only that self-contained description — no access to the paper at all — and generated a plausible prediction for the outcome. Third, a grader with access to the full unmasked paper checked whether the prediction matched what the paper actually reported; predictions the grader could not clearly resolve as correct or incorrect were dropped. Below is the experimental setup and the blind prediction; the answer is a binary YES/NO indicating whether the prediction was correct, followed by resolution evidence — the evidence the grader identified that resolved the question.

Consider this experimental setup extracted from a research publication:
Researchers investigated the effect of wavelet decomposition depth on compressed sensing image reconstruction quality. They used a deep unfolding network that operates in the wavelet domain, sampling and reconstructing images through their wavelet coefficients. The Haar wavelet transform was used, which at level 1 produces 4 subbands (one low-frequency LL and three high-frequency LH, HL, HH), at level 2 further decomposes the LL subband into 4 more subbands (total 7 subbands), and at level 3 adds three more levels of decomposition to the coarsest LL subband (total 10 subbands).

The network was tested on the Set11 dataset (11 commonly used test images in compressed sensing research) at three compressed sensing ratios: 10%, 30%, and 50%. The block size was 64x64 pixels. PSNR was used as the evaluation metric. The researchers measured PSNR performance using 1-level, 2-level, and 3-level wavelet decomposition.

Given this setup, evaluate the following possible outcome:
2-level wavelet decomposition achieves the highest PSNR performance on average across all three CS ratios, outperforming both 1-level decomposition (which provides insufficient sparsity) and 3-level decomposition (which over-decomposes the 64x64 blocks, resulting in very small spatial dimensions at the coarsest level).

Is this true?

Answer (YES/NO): YES